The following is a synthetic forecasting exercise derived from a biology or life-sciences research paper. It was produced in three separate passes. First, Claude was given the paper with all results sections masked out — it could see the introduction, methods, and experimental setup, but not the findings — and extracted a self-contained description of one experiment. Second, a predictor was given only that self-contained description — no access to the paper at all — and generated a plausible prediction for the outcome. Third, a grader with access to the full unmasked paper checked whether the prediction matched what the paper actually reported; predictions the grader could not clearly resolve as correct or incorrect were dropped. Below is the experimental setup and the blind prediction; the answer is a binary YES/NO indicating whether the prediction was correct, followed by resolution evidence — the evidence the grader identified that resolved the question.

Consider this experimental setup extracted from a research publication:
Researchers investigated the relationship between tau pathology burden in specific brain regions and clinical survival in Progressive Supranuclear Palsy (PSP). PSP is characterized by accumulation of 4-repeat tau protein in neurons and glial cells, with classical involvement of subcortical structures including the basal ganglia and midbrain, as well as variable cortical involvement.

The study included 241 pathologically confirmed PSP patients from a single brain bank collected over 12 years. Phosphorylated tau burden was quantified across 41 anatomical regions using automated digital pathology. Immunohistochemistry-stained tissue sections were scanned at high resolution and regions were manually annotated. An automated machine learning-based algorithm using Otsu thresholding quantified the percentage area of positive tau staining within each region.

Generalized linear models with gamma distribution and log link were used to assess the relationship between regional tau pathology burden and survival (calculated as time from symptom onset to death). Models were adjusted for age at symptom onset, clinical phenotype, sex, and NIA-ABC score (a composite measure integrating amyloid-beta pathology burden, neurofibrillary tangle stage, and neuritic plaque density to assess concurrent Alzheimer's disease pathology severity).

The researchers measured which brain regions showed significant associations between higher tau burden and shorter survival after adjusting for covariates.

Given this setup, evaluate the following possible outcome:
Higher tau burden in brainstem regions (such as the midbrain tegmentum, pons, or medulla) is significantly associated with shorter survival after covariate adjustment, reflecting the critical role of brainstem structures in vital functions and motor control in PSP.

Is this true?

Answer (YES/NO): YES